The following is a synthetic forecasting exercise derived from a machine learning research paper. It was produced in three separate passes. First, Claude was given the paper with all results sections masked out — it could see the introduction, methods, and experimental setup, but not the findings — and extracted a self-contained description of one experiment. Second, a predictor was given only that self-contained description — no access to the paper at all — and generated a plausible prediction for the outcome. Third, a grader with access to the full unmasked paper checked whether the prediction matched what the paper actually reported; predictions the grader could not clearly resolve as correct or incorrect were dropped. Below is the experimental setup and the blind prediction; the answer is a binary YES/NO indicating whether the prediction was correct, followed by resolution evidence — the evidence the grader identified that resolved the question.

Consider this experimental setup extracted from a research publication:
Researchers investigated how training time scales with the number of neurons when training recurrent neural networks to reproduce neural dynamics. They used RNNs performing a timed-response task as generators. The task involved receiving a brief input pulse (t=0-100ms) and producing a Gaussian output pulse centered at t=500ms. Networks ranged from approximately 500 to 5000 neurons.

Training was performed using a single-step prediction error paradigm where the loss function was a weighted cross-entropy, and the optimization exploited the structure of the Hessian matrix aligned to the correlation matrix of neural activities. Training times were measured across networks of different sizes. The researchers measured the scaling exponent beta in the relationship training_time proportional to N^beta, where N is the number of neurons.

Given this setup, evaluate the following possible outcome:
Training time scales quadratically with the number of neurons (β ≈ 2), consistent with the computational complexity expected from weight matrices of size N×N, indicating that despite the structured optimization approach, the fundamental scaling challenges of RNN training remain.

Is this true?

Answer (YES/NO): NO